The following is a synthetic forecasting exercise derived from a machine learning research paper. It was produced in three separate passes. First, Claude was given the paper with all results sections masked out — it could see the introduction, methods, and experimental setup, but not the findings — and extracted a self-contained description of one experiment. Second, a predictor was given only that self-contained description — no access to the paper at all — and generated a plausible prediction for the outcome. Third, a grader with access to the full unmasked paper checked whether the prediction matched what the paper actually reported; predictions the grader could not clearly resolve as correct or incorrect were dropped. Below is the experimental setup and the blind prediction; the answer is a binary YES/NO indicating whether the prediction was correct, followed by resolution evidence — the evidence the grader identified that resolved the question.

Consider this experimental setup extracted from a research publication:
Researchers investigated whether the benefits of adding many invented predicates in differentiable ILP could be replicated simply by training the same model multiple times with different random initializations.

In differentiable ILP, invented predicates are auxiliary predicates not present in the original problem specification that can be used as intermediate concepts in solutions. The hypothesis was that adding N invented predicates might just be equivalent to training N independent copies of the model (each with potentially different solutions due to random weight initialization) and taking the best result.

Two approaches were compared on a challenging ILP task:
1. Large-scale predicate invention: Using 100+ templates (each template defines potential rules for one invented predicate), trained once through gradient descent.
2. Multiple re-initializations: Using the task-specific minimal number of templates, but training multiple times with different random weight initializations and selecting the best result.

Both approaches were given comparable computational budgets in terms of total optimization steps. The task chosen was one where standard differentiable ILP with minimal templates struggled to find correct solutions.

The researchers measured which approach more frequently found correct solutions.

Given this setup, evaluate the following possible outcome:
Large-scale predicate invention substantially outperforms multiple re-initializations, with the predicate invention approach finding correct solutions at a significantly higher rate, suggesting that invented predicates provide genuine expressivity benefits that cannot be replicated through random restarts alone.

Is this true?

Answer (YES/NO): YES